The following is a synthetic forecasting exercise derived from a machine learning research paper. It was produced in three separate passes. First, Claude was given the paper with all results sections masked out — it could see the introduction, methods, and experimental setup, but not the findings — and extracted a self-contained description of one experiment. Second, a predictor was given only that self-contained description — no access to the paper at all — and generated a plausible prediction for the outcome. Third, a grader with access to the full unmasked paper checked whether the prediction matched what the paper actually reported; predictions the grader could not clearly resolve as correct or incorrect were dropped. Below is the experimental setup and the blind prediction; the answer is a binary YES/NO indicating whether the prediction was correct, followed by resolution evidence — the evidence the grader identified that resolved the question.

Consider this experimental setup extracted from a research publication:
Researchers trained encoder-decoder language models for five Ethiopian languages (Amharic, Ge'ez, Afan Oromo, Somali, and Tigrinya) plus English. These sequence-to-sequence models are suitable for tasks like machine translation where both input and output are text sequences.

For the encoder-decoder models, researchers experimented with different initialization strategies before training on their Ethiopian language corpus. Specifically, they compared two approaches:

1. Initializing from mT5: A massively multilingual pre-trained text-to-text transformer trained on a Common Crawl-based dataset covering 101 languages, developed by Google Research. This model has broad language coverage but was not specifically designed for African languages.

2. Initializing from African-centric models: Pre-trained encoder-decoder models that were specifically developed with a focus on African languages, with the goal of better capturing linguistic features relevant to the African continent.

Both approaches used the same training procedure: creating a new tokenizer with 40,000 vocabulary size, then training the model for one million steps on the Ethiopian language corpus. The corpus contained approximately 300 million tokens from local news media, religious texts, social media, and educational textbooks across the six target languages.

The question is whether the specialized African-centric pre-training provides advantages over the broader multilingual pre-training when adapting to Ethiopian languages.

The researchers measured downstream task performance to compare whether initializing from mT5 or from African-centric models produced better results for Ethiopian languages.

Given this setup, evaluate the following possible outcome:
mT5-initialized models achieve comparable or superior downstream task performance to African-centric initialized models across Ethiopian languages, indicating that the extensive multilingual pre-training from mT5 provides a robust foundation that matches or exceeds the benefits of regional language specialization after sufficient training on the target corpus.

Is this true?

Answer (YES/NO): YES